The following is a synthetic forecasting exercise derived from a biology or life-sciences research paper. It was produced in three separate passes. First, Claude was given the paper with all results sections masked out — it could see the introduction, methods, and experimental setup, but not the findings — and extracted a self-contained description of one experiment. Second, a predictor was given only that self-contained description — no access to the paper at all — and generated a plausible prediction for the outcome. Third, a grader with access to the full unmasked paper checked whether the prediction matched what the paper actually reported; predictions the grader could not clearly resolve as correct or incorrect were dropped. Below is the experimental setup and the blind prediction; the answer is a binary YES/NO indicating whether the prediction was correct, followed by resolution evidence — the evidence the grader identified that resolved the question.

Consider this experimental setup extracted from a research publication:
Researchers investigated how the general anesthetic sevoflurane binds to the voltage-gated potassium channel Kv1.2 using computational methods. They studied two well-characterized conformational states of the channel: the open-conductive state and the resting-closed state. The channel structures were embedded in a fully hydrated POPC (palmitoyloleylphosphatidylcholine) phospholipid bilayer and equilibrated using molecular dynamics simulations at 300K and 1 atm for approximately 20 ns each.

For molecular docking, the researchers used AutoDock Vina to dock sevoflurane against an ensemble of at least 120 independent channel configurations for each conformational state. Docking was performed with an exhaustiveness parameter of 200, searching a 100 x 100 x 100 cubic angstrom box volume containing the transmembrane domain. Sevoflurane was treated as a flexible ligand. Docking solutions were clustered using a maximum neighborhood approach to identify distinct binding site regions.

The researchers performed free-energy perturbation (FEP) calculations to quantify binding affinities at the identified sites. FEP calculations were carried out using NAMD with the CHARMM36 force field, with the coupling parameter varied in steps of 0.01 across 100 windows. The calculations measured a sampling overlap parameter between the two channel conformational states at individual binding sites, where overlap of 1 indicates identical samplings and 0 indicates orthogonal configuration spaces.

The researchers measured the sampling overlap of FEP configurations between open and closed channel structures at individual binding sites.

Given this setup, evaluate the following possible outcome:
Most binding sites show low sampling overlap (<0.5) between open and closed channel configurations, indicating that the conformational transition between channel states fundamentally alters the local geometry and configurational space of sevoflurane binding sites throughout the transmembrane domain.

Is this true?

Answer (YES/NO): NO